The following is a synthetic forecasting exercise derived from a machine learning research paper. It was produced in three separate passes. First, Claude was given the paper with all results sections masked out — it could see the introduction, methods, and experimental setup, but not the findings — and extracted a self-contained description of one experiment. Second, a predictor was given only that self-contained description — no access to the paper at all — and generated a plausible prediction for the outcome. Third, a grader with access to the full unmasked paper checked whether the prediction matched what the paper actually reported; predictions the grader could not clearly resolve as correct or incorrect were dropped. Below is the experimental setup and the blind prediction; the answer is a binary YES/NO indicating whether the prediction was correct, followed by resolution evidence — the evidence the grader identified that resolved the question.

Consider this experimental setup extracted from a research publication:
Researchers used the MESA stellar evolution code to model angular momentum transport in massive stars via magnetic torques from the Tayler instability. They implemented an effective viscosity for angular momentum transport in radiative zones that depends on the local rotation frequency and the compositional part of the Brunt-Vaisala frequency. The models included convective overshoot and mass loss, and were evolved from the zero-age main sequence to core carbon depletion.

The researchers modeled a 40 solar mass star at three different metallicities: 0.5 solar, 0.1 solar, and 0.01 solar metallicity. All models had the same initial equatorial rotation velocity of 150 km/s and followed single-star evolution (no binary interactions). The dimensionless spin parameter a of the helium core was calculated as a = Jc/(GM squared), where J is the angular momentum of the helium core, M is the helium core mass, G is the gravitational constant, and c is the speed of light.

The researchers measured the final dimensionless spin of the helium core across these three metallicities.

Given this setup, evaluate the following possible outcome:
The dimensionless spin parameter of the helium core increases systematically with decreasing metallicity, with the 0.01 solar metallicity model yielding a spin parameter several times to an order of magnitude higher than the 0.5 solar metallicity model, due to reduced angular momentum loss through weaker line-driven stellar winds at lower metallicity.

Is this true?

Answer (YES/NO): NO